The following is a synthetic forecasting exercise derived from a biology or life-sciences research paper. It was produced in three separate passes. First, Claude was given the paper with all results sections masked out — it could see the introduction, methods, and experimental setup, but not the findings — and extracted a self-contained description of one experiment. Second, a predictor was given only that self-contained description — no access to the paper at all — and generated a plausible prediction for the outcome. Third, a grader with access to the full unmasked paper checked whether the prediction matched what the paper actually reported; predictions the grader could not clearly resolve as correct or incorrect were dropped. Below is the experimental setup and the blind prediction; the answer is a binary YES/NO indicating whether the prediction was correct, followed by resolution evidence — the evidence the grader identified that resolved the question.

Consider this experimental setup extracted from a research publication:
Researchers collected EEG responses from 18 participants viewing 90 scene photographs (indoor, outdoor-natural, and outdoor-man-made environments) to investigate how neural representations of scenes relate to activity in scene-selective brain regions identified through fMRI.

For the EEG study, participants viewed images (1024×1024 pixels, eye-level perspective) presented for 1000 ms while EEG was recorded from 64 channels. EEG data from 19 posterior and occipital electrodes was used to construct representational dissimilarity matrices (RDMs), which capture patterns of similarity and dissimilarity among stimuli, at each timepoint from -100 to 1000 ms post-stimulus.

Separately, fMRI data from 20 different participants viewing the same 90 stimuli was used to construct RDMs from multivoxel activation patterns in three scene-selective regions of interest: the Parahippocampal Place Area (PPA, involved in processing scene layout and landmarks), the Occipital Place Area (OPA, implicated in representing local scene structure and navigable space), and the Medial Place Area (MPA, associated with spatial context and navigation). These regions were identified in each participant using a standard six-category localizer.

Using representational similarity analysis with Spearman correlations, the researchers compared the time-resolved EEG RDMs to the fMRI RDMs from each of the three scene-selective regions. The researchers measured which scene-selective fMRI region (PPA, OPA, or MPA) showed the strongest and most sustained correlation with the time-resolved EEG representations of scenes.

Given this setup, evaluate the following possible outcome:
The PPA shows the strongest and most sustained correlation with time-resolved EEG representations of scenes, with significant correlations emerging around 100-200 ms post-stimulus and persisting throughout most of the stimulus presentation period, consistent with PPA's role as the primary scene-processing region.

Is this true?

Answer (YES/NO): NO